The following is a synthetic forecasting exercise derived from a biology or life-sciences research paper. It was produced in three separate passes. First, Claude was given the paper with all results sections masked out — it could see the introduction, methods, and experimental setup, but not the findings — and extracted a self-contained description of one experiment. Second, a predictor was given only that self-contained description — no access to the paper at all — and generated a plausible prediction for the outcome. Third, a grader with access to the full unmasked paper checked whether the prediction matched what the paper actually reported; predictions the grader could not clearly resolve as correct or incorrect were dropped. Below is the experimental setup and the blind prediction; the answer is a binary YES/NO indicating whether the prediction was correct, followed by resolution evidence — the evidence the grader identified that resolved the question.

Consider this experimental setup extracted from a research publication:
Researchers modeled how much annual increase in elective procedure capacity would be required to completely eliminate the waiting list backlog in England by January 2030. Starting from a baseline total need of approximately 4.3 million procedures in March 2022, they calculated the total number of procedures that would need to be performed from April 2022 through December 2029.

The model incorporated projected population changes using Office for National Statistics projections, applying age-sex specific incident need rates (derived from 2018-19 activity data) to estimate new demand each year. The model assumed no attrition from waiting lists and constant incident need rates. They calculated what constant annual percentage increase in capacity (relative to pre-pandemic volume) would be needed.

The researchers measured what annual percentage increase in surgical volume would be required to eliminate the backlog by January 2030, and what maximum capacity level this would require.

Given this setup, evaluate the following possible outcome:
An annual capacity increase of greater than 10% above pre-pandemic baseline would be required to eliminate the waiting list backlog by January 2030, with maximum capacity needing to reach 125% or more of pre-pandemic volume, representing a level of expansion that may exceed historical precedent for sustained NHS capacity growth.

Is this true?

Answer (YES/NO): NO